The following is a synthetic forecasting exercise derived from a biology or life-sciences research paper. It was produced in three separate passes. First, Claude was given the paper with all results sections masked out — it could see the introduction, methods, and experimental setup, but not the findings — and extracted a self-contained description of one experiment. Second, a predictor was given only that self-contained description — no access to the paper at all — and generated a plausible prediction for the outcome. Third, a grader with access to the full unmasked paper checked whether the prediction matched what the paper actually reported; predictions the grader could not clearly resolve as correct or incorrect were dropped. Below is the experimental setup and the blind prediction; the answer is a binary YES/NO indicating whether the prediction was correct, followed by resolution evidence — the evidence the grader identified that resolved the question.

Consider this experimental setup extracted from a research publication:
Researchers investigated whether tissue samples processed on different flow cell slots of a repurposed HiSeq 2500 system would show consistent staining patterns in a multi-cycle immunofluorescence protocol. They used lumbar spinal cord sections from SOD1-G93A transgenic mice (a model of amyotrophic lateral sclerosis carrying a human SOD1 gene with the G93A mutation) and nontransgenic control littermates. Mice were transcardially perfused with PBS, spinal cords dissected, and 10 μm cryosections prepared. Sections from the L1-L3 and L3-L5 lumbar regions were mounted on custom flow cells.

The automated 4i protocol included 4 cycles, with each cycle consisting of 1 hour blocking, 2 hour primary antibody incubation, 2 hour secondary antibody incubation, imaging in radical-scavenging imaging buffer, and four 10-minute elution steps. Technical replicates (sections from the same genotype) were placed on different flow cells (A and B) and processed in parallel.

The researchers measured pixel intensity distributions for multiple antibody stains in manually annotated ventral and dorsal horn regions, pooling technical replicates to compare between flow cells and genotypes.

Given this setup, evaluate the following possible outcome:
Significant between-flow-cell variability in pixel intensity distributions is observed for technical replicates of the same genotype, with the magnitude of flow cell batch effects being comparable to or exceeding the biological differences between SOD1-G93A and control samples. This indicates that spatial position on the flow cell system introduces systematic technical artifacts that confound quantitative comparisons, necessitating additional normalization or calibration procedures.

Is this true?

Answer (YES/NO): NO